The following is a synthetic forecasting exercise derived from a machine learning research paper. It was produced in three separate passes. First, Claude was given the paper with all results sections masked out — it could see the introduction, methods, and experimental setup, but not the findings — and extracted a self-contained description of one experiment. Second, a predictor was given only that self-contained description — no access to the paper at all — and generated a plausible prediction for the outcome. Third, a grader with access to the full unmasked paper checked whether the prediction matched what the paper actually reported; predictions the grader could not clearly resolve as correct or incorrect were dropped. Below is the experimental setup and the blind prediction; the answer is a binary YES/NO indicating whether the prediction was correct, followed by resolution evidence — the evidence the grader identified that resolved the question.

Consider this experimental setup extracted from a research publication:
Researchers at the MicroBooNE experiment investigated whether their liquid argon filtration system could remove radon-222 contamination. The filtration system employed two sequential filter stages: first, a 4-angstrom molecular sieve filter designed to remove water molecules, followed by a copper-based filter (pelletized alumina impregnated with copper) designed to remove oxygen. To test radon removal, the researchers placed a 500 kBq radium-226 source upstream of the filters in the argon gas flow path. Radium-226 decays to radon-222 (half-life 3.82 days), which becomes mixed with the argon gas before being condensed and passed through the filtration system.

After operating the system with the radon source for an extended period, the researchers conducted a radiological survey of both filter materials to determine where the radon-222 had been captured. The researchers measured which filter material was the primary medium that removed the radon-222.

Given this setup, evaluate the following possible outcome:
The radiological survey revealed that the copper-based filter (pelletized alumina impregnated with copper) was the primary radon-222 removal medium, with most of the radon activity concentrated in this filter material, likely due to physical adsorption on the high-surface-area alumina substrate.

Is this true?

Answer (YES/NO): NO